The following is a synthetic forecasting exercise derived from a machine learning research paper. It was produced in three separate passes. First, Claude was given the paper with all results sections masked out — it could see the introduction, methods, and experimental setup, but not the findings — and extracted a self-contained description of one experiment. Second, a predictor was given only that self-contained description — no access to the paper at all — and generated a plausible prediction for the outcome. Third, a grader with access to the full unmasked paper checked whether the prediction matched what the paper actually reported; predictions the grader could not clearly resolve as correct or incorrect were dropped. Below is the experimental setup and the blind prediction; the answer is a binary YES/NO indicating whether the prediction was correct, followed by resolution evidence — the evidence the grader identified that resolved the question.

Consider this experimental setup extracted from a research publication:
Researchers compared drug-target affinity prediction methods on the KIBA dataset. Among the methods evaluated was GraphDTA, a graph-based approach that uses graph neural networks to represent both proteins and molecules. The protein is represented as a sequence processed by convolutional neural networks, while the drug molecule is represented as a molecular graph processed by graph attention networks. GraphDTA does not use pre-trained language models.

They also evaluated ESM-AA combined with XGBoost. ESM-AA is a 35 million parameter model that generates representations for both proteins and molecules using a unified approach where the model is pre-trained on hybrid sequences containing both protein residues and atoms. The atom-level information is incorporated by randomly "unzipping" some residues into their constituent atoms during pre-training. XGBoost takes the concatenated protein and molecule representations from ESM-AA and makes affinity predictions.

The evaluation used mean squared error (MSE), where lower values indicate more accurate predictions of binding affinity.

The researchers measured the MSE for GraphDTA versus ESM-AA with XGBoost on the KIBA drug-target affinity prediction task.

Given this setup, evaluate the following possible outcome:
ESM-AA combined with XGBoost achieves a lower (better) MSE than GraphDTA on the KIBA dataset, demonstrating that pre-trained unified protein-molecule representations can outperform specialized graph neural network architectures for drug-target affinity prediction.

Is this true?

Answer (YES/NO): NO